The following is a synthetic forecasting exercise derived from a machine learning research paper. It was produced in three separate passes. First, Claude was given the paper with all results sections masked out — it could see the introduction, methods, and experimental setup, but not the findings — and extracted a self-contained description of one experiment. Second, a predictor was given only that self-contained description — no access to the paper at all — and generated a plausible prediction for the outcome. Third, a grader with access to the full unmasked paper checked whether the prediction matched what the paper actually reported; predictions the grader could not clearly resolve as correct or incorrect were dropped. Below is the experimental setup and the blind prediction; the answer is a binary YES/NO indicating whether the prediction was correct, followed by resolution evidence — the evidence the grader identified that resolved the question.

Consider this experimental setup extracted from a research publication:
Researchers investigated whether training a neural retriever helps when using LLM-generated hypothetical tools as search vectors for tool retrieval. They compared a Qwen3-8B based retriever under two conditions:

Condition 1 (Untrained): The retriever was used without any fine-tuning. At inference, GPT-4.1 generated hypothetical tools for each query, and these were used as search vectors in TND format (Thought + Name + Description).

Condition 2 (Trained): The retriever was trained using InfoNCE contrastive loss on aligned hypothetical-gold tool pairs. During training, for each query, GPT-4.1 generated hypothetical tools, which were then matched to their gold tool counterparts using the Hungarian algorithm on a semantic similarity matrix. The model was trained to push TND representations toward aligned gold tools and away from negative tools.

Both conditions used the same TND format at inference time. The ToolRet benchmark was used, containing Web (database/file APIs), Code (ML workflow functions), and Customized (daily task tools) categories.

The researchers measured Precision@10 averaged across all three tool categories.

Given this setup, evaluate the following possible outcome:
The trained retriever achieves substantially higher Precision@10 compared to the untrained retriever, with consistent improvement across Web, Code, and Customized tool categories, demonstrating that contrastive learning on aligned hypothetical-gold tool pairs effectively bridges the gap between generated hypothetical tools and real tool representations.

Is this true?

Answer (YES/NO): NO